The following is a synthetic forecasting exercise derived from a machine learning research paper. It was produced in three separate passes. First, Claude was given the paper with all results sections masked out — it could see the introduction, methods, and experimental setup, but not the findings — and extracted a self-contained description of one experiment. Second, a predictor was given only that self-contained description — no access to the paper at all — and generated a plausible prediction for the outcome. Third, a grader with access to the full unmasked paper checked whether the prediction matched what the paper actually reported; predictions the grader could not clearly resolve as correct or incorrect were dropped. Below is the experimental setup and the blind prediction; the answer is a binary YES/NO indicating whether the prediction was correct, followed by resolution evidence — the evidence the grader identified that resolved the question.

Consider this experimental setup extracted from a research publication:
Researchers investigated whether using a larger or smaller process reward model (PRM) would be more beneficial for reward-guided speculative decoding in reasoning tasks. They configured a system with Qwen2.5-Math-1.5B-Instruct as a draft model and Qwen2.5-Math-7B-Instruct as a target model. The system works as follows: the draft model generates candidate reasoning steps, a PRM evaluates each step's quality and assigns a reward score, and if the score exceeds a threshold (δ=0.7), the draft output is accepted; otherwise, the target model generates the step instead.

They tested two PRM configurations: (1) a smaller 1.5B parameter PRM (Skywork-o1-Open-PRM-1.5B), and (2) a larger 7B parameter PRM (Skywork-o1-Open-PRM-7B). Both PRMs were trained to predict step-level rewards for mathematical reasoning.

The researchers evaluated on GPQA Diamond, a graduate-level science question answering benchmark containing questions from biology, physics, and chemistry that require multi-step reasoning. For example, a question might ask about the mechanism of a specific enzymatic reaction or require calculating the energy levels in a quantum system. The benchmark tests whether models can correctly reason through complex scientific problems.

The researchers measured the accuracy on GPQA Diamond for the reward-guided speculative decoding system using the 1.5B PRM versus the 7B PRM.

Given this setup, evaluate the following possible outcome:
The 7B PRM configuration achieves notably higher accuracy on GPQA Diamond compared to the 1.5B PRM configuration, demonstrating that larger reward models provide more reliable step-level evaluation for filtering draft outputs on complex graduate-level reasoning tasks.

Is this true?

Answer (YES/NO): NO